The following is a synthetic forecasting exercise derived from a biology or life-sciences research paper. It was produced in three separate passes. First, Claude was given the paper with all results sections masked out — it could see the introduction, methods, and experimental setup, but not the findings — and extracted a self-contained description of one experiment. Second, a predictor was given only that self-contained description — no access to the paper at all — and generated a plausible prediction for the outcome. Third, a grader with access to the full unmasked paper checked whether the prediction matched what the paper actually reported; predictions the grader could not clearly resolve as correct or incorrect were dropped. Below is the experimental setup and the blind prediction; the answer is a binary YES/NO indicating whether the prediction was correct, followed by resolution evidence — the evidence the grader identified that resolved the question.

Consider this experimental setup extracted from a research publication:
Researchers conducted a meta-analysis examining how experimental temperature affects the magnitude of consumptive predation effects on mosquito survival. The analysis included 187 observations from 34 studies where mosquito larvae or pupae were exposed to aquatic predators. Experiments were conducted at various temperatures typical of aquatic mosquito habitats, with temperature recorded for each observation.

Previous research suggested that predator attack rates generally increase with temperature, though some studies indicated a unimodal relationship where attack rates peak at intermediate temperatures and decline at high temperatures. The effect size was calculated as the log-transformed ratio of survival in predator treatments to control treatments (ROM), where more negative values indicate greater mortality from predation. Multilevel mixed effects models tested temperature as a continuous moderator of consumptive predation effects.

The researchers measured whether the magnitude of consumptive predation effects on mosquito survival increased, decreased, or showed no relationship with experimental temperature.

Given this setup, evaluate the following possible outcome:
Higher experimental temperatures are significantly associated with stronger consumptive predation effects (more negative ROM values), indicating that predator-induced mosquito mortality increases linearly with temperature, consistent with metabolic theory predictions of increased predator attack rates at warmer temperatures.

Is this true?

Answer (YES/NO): NO